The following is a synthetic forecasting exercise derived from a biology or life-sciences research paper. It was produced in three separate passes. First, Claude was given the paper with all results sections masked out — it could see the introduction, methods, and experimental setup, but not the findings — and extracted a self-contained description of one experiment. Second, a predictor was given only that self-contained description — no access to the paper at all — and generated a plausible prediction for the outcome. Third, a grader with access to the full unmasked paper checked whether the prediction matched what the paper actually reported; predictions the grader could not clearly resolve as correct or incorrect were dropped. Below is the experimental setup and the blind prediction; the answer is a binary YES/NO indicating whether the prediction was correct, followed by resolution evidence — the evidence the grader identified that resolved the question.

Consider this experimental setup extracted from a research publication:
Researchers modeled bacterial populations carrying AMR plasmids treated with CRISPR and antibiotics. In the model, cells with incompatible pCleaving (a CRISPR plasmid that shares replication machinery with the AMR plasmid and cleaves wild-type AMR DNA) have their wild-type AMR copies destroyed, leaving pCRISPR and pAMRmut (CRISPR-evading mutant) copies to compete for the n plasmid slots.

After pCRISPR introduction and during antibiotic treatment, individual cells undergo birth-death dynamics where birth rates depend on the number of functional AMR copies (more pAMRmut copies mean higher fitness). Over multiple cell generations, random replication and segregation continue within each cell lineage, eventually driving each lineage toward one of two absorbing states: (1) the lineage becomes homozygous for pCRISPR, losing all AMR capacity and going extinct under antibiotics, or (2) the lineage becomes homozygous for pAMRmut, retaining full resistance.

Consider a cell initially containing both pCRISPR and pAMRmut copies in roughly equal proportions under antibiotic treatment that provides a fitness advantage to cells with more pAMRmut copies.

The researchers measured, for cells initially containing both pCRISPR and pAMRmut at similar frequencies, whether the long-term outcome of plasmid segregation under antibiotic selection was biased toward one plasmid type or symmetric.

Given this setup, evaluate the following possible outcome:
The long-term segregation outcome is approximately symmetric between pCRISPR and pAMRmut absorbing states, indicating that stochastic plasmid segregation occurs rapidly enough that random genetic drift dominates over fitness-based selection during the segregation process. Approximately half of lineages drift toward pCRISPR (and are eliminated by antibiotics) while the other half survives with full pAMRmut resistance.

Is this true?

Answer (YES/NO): NO